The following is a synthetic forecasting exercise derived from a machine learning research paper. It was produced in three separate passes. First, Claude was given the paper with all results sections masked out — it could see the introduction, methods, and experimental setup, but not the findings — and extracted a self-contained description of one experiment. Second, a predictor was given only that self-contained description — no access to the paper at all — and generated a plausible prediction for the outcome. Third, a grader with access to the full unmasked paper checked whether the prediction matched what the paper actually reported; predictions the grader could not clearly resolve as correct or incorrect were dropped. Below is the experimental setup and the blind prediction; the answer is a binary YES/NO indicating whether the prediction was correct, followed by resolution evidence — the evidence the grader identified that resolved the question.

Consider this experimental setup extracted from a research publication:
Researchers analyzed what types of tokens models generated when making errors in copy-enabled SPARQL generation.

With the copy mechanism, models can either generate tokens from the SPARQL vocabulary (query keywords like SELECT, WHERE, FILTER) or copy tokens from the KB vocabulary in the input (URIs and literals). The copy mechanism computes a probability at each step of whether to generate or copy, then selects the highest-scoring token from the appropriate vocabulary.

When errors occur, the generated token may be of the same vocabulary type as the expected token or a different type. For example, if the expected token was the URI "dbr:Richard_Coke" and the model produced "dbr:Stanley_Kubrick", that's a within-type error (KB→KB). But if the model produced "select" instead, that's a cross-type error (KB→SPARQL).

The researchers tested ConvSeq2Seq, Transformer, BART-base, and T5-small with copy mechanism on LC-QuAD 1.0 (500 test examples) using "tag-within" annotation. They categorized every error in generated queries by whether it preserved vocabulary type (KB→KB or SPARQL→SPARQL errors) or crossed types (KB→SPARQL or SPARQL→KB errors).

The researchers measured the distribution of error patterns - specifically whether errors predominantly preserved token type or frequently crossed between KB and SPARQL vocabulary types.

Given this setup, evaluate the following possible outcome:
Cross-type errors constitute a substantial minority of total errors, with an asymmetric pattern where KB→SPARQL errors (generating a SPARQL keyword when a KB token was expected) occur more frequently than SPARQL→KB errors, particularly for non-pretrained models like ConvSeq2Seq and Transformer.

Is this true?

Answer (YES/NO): NO